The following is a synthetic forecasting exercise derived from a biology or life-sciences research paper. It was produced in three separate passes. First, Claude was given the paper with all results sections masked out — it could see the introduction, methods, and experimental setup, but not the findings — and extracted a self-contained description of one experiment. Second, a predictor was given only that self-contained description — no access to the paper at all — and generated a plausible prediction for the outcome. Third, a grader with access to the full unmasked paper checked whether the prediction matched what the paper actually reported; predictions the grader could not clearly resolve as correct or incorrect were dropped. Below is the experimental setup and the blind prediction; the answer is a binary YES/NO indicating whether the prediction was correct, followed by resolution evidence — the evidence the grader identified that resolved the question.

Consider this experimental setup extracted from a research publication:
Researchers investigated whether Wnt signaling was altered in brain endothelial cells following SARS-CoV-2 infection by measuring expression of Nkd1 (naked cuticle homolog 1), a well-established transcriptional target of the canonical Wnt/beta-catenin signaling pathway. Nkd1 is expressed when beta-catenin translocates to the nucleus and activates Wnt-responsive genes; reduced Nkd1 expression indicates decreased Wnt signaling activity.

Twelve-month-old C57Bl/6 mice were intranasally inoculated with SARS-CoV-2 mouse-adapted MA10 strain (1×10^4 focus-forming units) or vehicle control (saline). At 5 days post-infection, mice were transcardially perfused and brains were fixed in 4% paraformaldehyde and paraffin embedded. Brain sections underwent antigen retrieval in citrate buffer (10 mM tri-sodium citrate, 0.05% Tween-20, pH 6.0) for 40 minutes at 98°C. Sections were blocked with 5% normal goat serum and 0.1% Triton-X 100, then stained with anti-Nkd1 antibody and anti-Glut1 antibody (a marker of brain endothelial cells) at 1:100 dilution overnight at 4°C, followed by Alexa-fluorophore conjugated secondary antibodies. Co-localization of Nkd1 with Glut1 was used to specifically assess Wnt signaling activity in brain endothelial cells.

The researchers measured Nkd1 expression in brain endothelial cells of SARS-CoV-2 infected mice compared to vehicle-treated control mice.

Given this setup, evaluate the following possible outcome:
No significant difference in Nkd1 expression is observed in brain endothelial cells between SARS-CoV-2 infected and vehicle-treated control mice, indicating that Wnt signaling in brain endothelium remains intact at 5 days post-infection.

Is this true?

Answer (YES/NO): NO